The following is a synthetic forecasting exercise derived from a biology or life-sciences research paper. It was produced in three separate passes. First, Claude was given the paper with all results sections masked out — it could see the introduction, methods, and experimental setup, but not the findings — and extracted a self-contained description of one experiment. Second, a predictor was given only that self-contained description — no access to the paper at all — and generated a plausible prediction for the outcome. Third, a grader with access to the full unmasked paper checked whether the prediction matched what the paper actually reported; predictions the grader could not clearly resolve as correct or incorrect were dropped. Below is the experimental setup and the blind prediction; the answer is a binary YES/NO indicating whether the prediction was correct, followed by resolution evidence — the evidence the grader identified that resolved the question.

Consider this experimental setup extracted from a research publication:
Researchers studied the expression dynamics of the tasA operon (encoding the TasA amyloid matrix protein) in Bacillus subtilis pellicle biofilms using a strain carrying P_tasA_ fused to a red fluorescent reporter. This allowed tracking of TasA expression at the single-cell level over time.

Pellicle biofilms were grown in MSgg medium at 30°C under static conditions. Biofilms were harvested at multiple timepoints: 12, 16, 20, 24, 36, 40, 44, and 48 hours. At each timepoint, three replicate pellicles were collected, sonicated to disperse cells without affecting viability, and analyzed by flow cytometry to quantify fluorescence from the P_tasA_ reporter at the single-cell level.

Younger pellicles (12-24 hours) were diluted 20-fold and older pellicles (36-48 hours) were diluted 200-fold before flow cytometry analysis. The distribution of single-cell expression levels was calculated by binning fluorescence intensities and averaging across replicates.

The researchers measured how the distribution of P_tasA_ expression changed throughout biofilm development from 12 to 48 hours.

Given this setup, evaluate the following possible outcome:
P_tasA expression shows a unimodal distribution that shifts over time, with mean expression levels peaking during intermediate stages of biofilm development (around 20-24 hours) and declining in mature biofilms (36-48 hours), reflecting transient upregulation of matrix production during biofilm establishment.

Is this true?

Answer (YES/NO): NO